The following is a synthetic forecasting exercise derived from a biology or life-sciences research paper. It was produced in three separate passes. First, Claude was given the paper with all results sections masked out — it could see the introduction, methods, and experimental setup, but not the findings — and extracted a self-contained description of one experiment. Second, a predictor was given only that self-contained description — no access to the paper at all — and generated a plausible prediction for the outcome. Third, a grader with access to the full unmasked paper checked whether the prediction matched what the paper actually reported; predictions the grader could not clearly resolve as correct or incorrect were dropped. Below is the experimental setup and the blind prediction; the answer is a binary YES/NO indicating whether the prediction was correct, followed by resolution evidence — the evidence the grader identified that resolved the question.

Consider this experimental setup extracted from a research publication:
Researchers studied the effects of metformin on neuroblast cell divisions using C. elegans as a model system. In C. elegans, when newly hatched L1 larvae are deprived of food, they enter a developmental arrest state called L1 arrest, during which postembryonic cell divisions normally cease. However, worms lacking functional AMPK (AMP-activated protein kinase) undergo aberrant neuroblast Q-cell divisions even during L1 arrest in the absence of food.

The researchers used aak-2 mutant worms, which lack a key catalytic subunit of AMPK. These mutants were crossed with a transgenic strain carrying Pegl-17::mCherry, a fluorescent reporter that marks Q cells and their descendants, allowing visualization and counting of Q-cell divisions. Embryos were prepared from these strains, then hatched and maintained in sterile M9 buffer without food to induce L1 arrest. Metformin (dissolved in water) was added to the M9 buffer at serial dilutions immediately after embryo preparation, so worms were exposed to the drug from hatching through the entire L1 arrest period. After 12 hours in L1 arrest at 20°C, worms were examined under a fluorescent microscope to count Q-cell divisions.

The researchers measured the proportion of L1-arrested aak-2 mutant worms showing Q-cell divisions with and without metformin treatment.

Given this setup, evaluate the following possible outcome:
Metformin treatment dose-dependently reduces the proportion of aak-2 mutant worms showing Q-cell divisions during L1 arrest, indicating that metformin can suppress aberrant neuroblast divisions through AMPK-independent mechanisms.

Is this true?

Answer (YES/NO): YES